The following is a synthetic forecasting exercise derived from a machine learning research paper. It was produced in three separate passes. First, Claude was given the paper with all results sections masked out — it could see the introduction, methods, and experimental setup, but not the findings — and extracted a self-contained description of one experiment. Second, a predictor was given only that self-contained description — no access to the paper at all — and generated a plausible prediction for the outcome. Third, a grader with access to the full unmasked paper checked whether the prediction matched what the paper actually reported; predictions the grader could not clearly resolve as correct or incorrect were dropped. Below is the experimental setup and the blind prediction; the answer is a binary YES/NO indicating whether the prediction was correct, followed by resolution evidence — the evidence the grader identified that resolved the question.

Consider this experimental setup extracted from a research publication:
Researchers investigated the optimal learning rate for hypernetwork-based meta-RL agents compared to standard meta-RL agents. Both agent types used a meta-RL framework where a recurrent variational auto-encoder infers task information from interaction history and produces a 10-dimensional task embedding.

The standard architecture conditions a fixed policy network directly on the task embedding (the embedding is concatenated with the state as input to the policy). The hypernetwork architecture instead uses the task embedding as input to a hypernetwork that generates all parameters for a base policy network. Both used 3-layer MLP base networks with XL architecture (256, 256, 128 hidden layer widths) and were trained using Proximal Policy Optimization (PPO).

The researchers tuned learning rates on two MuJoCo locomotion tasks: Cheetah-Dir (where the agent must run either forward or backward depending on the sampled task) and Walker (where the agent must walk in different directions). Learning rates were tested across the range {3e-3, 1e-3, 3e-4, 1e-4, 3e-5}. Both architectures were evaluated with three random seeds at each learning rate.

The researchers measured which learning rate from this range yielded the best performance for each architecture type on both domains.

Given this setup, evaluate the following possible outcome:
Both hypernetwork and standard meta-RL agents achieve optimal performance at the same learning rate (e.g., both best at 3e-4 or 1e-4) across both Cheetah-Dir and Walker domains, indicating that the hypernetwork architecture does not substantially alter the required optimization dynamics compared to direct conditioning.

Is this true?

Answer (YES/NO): NO